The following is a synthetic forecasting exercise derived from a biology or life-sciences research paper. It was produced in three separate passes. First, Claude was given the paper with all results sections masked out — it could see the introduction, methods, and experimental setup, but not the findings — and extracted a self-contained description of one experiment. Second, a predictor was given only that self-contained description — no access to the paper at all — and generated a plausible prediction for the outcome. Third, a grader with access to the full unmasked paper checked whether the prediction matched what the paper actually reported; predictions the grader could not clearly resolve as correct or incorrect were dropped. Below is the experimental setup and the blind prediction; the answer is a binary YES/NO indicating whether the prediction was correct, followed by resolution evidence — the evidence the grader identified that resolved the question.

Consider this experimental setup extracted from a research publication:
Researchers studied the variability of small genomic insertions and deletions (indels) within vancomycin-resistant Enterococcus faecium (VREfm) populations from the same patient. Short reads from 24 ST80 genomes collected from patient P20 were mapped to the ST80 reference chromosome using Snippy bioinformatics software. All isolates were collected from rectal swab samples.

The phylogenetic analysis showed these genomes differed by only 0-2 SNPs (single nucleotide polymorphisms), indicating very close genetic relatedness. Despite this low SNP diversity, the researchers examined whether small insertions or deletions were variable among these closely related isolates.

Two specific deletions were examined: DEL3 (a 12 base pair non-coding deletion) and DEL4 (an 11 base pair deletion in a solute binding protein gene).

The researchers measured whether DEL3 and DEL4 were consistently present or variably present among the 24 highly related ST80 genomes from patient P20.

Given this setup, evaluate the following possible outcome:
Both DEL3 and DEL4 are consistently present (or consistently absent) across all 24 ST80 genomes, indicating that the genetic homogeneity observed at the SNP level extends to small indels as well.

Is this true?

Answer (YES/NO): NO